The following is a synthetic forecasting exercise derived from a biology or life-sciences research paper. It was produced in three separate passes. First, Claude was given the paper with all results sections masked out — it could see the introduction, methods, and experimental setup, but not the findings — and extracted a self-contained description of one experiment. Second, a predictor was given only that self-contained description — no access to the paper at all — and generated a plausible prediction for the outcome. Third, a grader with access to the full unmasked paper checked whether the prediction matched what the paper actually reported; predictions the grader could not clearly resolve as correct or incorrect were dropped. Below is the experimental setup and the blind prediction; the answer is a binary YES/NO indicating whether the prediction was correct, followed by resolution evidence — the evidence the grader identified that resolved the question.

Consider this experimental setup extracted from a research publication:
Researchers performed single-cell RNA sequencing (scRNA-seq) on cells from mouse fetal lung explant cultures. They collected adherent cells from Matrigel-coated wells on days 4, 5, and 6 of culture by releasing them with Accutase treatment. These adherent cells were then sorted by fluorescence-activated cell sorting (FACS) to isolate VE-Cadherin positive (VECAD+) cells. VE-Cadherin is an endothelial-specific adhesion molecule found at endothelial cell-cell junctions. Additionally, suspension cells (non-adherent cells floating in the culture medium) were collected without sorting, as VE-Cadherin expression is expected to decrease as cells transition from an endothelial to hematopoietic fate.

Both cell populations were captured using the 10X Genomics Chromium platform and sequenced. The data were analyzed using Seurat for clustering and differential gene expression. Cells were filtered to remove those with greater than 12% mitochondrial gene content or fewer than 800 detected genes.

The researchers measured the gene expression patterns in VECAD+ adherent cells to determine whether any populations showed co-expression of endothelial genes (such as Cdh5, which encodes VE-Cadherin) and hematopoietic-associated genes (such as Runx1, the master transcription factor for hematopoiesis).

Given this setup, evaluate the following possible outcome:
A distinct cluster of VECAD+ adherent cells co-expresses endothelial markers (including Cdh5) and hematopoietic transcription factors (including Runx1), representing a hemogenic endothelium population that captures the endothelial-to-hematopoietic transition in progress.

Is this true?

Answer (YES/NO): YES